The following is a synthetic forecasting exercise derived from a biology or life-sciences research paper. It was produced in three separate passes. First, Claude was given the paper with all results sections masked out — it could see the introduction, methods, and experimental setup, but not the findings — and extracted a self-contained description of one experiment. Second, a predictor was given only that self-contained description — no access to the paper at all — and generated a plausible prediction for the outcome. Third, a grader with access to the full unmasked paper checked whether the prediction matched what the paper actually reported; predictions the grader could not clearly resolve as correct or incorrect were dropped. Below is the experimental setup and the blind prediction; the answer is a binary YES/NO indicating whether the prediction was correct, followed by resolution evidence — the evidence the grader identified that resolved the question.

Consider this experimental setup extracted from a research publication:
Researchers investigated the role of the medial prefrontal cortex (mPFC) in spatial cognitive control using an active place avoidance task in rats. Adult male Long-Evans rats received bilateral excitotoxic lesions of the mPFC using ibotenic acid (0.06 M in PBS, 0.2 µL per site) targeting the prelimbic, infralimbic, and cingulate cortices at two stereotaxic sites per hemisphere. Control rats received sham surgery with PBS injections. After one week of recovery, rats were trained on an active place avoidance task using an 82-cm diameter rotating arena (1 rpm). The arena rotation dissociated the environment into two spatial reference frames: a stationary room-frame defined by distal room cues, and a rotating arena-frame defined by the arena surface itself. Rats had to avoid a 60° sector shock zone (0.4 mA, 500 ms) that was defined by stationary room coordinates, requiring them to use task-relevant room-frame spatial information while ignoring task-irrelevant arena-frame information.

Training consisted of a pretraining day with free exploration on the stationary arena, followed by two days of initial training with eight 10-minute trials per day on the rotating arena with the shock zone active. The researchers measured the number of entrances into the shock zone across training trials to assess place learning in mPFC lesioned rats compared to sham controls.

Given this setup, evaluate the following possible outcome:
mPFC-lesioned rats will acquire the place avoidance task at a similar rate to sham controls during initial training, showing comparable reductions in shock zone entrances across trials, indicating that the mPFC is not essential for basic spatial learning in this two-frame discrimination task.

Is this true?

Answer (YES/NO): YES